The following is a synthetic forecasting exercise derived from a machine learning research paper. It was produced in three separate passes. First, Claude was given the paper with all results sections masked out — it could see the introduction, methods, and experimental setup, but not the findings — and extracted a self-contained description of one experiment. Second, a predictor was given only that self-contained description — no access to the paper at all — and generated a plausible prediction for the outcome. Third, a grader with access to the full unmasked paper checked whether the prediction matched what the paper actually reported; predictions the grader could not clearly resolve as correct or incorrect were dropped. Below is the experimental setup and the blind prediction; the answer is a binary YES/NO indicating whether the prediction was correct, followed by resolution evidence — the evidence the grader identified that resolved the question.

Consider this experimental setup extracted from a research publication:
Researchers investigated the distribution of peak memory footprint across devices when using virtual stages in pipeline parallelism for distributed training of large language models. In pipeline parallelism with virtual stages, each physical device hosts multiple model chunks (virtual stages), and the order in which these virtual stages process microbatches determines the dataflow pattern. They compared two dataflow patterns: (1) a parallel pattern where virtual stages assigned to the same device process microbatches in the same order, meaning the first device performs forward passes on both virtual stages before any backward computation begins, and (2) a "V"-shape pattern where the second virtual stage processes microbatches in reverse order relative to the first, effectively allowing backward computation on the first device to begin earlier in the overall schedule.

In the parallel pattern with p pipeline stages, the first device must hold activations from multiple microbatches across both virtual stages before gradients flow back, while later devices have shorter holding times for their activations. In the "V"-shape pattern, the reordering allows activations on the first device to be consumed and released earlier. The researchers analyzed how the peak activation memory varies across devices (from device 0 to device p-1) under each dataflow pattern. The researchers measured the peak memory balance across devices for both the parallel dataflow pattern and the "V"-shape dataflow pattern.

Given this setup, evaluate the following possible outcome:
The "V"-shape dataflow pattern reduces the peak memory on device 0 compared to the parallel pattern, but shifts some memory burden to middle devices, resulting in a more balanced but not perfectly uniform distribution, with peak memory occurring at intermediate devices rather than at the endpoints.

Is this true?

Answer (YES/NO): NO